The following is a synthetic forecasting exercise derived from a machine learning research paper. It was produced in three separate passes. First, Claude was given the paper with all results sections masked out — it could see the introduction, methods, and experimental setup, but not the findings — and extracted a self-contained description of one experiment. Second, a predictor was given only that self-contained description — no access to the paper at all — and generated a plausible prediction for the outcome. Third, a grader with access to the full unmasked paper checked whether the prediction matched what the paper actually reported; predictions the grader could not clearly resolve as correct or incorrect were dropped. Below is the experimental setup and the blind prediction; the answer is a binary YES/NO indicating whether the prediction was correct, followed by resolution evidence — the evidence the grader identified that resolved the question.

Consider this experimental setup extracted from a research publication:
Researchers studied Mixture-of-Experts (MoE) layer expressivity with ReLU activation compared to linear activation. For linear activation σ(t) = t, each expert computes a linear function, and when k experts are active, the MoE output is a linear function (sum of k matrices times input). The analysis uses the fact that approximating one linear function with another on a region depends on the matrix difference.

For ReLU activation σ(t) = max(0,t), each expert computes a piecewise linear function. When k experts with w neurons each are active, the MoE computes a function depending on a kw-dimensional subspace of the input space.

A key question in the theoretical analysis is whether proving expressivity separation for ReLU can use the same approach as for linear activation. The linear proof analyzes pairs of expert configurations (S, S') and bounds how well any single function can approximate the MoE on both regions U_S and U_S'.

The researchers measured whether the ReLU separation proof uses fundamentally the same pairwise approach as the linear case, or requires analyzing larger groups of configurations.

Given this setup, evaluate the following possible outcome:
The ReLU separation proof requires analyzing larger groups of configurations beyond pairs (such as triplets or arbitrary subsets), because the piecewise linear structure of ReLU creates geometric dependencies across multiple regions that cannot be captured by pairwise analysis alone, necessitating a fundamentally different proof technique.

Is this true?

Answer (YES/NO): YES